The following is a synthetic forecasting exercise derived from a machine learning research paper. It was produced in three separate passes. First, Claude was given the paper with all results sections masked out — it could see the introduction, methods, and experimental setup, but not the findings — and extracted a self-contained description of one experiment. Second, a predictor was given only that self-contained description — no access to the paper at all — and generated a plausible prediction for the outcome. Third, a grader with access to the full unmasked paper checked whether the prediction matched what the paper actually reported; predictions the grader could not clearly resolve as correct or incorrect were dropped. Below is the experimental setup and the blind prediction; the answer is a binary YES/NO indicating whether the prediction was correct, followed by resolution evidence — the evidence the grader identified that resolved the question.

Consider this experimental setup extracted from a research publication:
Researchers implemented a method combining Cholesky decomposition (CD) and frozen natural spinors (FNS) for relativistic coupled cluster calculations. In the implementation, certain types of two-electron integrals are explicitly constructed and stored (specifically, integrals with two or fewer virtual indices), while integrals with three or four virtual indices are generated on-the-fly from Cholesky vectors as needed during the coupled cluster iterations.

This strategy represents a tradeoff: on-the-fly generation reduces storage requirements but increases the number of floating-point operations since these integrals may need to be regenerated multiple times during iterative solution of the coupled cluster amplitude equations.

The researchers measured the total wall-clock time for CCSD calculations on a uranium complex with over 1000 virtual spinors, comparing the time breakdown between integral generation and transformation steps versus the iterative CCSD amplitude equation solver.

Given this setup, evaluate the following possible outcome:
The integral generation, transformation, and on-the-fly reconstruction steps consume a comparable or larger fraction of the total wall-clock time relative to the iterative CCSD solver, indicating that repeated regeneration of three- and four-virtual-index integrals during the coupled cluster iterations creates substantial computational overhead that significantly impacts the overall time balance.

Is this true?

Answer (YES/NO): NO